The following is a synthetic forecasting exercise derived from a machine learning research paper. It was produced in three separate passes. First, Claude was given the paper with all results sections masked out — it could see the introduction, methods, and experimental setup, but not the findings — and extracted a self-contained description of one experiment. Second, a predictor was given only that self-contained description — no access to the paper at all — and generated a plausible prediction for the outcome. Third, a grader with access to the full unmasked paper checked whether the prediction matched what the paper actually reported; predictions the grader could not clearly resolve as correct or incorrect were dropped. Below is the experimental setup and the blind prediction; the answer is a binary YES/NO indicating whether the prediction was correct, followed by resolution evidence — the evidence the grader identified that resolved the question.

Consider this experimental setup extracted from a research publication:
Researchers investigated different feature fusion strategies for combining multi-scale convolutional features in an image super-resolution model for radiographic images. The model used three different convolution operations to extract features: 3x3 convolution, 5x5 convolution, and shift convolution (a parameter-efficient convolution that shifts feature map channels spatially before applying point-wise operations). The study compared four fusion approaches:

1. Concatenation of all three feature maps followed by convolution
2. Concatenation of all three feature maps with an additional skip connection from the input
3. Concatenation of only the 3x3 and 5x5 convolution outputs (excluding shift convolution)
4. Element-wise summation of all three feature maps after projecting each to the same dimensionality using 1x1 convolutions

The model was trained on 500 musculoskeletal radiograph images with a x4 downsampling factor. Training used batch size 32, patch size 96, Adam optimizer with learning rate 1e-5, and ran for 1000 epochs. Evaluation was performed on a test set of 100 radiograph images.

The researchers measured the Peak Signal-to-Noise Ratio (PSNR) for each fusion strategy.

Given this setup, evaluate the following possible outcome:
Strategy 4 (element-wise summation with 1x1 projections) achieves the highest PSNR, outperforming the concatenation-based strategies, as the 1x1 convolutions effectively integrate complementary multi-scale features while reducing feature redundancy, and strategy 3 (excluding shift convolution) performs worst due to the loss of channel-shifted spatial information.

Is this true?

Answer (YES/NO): NO